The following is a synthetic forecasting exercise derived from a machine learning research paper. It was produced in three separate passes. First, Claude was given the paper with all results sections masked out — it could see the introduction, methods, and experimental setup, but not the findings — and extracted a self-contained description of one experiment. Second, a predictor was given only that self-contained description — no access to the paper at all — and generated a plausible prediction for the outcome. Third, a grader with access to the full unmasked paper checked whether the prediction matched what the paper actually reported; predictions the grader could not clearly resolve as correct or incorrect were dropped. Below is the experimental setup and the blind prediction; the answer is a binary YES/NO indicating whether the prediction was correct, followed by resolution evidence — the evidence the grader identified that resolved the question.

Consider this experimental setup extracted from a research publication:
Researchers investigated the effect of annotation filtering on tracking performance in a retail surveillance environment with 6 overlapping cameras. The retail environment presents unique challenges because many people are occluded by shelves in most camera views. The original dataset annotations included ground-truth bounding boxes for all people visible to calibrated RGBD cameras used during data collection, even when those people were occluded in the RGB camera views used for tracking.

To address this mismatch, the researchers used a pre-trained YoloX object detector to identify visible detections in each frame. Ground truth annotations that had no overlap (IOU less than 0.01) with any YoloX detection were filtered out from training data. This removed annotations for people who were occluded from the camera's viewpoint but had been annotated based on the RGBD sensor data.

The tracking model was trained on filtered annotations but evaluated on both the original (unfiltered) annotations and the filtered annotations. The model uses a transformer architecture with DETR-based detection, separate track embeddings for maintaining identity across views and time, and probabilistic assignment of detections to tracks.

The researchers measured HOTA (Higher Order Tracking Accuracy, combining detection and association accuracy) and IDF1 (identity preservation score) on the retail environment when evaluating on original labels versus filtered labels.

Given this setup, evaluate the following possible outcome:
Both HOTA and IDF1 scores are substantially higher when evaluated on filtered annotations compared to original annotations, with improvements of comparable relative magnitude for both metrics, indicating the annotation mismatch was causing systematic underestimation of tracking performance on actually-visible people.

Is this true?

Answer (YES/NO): NO